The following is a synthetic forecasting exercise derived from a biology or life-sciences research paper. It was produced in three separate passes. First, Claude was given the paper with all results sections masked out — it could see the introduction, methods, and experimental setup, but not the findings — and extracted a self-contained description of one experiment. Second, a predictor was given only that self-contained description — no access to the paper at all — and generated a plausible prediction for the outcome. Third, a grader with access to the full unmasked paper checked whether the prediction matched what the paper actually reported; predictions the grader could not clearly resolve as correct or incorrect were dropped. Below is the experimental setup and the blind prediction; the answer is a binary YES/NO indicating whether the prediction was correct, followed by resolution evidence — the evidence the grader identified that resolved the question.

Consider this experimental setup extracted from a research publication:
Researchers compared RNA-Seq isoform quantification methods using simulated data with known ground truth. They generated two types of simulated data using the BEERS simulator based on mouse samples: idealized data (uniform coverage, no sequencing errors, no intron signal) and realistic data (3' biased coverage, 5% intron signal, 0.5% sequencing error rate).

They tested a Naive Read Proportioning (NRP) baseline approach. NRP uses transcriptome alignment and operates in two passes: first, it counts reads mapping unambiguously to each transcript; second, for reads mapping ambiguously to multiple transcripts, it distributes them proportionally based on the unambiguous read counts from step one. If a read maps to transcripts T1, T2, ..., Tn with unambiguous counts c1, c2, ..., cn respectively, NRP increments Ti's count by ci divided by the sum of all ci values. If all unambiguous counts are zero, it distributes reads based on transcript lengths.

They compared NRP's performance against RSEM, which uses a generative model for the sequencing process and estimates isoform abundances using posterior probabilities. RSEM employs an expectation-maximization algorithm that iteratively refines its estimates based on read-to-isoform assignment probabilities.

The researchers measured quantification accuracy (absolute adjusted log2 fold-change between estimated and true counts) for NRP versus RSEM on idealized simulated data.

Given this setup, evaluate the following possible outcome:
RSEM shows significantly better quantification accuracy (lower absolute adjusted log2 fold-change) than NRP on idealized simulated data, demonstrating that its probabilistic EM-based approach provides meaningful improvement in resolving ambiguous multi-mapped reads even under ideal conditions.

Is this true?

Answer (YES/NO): YES